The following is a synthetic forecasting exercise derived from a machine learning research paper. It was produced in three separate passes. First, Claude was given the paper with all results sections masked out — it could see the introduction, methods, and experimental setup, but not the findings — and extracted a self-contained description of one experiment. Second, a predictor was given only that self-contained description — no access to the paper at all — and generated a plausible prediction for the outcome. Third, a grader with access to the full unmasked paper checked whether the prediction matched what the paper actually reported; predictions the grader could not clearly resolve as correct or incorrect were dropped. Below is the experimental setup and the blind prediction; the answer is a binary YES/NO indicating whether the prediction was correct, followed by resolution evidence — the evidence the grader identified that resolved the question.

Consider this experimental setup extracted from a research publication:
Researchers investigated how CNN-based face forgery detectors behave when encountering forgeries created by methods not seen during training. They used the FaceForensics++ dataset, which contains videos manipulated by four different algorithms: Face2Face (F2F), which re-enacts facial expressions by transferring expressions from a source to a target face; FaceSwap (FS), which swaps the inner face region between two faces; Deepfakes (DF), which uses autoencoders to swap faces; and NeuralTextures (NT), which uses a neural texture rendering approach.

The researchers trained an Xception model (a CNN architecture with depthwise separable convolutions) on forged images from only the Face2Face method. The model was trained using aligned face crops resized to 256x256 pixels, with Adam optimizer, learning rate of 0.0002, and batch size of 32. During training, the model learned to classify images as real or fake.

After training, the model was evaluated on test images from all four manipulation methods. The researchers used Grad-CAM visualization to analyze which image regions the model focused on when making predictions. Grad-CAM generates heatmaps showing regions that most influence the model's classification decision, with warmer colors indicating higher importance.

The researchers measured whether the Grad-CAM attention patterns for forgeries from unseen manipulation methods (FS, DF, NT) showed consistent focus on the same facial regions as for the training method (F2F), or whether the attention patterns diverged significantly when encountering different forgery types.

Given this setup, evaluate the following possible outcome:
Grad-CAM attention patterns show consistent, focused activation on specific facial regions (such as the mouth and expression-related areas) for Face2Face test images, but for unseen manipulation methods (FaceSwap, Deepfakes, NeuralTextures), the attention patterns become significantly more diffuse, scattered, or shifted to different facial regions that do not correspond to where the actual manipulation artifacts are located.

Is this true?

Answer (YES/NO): YES